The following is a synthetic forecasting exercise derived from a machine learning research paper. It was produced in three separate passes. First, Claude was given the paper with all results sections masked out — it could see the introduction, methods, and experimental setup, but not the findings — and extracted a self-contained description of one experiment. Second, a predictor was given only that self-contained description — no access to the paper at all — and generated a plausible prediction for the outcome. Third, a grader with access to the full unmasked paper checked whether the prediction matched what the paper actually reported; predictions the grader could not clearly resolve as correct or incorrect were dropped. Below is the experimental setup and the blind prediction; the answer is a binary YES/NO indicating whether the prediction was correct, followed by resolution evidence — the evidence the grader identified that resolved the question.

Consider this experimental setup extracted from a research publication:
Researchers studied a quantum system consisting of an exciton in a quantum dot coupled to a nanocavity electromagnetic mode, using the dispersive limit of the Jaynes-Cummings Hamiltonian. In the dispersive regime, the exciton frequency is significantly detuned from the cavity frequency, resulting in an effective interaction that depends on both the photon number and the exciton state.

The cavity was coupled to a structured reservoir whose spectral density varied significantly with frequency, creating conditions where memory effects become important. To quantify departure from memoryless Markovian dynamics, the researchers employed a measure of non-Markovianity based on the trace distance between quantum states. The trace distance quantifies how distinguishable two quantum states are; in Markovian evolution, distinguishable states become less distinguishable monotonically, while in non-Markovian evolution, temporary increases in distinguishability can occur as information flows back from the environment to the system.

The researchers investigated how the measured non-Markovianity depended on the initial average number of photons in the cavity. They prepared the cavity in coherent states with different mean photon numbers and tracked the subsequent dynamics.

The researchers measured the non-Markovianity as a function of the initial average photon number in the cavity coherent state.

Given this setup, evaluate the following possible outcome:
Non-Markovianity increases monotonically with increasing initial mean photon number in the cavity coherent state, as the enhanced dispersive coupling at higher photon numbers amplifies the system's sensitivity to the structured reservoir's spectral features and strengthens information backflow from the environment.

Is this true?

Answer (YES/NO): NO